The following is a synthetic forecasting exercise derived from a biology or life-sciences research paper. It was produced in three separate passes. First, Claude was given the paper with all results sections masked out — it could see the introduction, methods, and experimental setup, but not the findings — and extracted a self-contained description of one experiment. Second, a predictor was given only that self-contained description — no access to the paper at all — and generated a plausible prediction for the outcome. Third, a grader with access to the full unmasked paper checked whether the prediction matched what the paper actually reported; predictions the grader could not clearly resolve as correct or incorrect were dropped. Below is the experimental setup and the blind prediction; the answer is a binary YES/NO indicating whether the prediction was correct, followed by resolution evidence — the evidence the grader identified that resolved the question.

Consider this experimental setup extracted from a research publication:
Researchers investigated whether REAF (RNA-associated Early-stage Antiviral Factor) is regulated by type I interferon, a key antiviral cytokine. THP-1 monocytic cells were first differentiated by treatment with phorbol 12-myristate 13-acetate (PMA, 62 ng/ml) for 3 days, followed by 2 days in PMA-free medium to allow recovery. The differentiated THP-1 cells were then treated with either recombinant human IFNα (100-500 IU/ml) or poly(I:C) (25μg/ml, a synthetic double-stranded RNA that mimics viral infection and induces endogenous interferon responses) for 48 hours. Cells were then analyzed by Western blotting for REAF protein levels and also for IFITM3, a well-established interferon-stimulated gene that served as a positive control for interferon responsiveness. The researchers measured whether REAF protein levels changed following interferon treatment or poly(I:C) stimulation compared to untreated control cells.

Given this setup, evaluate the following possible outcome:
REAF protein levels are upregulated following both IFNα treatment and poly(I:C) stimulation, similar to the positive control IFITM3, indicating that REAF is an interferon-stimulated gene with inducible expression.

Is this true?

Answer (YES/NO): NO